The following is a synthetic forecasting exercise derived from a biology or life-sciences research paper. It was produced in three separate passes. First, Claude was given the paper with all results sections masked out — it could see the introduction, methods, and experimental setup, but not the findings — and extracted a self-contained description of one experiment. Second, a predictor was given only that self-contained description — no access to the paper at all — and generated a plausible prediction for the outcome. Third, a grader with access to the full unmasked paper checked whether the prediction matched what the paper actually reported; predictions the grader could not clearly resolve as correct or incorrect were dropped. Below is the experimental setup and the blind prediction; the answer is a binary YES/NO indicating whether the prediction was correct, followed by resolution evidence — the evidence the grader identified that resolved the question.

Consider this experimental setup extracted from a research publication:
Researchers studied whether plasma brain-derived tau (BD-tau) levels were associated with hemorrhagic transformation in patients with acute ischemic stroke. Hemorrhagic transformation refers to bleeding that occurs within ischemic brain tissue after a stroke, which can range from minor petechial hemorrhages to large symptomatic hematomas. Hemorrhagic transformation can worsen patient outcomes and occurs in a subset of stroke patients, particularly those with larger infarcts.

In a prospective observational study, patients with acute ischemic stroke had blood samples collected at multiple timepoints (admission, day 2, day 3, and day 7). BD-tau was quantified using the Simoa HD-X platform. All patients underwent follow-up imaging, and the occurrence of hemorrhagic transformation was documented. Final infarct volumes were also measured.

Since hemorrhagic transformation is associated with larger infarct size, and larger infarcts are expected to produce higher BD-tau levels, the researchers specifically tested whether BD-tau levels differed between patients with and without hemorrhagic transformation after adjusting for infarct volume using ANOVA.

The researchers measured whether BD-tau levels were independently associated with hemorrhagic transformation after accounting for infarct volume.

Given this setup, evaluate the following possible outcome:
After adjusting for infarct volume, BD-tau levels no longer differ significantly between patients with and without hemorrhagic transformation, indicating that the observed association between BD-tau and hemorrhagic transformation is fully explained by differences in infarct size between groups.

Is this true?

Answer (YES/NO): NO